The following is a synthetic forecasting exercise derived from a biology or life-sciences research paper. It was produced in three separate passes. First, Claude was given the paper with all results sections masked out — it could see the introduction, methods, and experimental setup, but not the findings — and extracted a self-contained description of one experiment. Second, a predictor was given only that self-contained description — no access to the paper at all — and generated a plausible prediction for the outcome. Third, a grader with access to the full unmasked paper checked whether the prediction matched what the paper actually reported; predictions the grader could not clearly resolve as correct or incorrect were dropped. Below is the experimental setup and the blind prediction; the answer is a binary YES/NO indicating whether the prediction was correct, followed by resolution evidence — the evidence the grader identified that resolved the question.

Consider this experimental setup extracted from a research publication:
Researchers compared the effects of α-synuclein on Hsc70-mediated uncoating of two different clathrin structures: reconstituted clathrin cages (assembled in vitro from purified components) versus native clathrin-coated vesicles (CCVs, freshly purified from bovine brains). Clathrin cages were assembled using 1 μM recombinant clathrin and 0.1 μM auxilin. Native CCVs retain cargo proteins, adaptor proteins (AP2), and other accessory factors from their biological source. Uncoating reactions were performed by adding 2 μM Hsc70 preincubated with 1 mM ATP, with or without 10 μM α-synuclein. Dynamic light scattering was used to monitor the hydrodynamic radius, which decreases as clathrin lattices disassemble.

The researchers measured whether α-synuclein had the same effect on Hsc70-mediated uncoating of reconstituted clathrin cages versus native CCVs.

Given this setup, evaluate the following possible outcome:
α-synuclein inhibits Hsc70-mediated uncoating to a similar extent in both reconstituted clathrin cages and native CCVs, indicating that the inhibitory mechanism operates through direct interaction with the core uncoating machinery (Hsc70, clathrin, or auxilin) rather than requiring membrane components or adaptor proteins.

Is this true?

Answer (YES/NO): NO